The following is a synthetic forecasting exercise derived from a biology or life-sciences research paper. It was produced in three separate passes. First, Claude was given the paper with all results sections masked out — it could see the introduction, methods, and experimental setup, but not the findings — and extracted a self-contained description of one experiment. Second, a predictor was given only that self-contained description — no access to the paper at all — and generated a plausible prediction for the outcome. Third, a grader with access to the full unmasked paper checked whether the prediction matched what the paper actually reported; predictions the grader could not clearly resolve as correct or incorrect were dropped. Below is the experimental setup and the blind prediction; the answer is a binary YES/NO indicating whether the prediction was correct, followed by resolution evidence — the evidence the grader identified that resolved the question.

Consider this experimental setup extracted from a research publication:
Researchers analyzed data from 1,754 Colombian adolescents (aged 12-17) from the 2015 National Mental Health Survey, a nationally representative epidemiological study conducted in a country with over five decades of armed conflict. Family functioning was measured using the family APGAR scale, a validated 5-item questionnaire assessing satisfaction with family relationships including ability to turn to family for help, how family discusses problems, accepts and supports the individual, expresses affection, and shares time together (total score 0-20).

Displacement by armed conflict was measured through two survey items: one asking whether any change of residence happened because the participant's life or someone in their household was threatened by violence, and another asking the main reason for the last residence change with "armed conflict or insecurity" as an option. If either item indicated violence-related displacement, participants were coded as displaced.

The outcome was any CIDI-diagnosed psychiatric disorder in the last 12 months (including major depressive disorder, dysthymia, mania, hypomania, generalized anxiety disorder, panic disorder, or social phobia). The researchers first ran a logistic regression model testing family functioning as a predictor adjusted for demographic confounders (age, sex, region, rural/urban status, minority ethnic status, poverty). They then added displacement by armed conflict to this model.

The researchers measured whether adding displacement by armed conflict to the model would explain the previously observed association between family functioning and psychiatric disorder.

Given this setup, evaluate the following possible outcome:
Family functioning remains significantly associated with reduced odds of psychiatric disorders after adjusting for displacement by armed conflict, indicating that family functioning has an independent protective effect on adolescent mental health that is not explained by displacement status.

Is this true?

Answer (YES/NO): YES